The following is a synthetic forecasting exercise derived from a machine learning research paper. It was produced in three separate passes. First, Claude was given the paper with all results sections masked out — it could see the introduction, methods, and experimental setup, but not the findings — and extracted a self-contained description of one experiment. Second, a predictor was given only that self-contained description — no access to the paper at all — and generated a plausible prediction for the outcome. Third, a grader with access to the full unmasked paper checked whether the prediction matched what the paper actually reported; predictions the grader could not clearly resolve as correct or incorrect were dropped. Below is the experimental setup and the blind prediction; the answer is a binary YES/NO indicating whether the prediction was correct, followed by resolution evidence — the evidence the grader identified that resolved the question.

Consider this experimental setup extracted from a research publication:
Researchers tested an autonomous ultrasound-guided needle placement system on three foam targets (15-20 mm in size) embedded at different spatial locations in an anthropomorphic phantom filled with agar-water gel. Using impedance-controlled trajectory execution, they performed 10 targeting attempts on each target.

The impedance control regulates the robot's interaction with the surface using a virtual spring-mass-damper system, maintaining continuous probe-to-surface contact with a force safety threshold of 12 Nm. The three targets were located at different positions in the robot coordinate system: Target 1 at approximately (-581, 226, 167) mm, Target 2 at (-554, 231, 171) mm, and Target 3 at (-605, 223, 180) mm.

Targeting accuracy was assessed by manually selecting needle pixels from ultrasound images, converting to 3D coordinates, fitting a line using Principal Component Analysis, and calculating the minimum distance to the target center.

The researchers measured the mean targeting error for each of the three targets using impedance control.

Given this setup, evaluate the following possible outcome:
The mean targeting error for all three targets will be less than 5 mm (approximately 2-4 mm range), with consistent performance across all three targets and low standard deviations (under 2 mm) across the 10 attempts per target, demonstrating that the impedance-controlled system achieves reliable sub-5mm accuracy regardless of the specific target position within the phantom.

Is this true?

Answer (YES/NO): NO